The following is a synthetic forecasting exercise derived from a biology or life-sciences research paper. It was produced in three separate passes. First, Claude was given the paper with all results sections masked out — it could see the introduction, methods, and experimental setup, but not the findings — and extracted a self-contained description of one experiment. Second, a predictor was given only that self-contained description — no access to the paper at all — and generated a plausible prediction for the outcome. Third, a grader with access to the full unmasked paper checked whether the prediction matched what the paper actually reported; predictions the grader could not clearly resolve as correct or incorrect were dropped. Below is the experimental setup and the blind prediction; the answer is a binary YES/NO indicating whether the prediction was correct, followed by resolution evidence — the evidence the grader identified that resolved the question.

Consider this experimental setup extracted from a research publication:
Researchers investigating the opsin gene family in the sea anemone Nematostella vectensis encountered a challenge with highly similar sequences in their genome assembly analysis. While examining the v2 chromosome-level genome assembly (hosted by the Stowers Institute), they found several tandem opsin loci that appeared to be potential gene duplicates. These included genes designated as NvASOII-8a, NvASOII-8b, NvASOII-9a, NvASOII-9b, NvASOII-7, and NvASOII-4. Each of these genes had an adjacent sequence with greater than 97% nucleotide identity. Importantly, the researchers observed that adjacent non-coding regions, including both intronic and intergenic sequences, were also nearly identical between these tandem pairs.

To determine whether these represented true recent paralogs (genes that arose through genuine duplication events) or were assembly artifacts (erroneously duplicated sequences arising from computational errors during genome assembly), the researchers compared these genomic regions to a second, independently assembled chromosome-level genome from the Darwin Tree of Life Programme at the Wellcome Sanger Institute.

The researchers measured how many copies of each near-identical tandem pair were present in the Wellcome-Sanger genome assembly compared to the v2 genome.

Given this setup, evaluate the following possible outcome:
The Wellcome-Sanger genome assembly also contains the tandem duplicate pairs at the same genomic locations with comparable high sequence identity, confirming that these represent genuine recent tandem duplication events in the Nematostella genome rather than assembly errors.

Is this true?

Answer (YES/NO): NO